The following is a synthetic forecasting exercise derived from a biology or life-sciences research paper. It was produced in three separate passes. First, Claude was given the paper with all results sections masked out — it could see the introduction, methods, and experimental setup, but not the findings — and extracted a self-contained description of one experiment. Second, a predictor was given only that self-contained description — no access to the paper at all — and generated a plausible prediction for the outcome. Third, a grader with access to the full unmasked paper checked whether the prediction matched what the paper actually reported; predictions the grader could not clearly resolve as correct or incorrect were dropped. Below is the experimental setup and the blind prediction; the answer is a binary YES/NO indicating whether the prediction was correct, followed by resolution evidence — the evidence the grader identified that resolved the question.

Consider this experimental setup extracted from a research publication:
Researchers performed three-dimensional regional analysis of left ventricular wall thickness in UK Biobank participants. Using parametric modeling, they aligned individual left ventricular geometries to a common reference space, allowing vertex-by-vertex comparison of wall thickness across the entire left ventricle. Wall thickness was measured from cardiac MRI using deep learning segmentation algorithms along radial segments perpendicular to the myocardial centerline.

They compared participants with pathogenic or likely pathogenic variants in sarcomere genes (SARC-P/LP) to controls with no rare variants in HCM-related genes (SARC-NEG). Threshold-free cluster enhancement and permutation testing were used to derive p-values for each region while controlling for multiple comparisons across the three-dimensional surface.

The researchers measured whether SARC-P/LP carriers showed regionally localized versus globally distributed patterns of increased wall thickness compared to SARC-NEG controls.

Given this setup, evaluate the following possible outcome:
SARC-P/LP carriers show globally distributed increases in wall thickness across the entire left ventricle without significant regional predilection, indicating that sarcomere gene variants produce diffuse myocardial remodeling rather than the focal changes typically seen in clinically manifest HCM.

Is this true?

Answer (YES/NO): NO